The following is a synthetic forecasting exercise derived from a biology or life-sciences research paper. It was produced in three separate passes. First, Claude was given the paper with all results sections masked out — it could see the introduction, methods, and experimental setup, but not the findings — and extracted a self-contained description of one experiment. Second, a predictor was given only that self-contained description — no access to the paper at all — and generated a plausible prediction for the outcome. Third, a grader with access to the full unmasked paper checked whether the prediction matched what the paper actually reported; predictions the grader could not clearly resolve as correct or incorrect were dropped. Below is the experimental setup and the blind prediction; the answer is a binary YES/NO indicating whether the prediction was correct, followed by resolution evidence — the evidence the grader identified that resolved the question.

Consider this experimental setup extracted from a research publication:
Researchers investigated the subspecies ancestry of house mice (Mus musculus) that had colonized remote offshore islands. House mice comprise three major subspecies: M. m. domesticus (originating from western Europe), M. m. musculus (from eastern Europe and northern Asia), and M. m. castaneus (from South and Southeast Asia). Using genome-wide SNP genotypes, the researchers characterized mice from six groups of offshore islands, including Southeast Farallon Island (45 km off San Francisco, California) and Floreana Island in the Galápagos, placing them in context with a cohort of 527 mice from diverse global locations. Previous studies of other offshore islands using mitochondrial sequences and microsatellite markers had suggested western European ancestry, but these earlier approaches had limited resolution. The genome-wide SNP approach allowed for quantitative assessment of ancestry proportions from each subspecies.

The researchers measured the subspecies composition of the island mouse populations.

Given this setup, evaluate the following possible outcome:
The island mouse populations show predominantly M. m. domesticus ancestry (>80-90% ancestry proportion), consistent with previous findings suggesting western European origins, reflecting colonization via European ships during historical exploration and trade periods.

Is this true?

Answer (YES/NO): YES